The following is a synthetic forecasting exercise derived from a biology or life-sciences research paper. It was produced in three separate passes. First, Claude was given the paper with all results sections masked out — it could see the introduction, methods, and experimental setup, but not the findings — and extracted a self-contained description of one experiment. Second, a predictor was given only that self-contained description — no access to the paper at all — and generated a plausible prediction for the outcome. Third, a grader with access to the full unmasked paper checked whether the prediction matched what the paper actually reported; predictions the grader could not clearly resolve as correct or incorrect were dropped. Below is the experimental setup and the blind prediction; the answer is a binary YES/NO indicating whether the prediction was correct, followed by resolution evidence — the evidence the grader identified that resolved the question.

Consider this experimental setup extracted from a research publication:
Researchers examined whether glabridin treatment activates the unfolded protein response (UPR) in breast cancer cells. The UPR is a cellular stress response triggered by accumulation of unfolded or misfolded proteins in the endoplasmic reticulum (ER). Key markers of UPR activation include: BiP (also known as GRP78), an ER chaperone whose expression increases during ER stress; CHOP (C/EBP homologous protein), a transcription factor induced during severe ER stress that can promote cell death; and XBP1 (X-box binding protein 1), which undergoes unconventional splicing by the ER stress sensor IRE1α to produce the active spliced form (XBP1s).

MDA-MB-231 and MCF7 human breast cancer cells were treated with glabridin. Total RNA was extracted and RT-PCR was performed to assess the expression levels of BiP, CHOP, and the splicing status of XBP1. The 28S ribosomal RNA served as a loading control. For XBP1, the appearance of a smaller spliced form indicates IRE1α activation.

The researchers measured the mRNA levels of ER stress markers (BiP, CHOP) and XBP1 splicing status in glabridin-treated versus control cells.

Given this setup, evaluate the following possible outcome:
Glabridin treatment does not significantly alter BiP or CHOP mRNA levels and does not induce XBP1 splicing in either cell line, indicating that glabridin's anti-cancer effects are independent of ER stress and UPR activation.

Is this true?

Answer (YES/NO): NO